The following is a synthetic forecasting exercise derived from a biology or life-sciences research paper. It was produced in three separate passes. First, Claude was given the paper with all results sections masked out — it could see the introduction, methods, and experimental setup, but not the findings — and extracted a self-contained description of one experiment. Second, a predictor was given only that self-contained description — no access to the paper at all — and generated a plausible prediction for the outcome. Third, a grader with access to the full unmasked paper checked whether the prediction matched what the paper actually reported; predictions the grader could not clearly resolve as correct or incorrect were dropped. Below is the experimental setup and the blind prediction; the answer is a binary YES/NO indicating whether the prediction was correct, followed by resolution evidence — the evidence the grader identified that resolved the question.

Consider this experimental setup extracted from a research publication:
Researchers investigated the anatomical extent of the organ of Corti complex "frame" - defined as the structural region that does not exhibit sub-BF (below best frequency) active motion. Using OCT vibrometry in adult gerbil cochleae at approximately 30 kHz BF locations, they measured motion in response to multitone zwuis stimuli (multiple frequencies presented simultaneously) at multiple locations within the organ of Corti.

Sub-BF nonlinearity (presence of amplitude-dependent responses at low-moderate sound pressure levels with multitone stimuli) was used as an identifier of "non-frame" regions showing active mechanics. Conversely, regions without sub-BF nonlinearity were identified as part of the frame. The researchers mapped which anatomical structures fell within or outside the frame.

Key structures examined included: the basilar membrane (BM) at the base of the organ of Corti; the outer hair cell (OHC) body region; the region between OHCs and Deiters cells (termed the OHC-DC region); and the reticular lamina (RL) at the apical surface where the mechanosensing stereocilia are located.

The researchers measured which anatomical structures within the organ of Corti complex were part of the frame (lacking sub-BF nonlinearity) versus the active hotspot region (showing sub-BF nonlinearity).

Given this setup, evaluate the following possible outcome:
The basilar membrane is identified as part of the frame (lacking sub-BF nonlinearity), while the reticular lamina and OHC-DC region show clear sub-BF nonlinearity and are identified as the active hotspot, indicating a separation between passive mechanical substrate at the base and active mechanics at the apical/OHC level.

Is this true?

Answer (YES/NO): NO